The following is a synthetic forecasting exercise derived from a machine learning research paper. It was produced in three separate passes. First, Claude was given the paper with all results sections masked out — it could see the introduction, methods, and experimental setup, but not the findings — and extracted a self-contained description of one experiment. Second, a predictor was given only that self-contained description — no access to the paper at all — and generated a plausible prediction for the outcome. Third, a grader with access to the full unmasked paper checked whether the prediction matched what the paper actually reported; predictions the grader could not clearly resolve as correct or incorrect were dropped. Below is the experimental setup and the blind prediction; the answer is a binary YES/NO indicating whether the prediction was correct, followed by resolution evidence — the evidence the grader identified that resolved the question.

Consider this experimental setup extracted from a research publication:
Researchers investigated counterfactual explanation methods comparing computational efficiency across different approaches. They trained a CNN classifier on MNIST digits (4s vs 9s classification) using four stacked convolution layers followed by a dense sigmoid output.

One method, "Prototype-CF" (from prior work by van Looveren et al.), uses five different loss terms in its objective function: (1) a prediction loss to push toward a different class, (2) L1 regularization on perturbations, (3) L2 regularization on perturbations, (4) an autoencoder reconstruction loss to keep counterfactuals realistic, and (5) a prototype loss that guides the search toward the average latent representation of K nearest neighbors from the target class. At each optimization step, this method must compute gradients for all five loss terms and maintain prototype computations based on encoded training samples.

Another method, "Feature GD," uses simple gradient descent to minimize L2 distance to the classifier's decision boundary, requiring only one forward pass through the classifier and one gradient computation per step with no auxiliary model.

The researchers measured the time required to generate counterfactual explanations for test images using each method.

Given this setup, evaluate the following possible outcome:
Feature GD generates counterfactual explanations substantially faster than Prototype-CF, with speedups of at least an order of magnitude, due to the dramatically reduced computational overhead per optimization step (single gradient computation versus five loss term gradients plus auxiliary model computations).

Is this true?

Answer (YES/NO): YES